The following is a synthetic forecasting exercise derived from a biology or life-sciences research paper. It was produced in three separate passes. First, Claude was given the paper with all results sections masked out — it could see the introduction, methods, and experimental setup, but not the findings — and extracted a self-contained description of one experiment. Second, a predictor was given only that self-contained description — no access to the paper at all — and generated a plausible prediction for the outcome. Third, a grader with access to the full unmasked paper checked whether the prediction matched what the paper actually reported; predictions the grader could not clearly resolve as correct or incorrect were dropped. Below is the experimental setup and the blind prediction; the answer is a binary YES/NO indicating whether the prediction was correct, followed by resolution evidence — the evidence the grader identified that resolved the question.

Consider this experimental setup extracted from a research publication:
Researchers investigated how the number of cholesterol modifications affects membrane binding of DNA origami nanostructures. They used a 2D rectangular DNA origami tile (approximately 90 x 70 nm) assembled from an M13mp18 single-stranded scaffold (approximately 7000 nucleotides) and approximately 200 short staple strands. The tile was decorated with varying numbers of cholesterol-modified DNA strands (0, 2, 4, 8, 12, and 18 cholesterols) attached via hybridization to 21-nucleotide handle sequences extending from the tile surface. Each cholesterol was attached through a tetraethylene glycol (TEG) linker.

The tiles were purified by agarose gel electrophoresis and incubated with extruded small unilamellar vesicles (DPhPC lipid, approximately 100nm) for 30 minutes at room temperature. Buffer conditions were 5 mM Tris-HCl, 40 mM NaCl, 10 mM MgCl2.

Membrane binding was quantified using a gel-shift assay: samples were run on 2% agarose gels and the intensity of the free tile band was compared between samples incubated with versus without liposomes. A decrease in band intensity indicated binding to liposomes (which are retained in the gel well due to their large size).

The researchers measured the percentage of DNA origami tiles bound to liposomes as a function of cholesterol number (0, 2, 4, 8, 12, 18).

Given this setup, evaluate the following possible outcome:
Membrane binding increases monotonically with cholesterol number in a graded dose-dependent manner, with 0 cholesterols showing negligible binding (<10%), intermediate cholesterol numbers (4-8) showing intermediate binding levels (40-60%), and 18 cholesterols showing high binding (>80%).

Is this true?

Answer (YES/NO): NO